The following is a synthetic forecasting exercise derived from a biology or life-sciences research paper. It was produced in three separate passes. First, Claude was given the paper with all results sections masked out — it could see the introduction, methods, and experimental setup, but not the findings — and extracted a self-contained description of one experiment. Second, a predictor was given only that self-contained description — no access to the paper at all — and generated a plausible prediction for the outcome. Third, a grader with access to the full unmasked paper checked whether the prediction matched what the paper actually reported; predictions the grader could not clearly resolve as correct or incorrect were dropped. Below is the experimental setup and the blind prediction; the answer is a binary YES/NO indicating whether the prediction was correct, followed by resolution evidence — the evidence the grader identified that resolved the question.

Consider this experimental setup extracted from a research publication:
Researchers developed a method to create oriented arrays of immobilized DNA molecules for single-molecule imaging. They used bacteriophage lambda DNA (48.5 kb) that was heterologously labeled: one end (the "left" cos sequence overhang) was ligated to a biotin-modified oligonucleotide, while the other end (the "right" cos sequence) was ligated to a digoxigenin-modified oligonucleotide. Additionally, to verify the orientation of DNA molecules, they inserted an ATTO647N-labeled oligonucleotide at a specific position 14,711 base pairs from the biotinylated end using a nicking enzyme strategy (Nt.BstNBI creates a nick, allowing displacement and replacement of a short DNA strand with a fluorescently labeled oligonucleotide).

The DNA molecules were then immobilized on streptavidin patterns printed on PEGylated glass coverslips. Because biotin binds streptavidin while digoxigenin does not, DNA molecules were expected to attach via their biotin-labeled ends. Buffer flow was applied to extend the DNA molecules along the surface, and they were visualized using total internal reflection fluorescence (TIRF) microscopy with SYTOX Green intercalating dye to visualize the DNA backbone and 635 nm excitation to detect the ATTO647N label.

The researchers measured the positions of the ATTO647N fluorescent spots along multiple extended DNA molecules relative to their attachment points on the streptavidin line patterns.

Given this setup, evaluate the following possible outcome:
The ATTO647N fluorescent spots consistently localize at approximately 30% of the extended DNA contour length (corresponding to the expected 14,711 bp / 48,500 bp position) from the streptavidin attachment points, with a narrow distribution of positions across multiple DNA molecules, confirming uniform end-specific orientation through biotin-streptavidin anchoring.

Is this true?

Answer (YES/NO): YES